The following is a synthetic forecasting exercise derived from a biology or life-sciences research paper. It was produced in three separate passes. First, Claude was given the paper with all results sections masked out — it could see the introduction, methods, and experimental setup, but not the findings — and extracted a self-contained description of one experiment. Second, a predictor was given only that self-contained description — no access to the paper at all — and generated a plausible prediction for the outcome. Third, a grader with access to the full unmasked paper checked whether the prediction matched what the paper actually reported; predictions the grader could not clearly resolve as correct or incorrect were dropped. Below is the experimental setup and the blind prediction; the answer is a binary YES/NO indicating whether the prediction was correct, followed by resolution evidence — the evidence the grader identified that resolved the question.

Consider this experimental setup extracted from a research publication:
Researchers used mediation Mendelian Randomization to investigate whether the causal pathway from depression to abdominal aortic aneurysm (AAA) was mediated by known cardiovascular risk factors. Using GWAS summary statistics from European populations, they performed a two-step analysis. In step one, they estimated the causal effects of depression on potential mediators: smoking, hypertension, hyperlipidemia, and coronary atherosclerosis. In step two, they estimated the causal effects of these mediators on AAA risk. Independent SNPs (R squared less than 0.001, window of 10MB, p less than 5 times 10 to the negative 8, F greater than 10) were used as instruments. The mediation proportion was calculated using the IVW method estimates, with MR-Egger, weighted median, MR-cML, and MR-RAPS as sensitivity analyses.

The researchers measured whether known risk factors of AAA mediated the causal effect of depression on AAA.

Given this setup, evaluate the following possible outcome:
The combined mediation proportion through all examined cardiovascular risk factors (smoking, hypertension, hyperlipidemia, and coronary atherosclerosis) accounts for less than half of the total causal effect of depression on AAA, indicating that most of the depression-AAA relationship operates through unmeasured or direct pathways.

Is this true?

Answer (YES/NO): NO